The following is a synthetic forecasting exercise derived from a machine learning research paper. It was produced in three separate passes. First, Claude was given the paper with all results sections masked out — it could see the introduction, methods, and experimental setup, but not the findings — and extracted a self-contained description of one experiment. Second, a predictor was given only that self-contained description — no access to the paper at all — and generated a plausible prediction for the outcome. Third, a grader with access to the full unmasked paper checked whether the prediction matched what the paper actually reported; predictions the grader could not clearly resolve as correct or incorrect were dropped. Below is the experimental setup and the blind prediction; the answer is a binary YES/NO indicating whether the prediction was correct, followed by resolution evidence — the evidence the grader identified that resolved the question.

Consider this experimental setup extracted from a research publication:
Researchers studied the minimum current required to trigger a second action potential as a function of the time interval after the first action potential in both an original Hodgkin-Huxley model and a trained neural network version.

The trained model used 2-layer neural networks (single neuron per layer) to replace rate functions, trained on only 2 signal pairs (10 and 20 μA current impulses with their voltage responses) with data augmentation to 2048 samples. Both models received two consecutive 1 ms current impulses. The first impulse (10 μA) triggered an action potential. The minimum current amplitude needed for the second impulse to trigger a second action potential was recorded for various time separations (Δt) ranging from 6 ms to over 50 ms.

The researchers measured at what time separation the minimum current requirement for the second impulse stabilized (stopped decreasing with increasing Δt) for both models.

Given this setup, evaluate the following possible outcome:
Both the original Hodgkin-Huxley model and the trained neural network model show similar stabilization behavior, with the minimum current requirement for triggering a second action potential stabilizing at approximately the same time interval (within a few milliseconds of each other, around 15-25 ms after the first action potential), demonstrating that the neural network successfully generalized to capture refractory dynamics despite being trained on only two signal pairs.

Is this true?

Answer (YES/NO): NO